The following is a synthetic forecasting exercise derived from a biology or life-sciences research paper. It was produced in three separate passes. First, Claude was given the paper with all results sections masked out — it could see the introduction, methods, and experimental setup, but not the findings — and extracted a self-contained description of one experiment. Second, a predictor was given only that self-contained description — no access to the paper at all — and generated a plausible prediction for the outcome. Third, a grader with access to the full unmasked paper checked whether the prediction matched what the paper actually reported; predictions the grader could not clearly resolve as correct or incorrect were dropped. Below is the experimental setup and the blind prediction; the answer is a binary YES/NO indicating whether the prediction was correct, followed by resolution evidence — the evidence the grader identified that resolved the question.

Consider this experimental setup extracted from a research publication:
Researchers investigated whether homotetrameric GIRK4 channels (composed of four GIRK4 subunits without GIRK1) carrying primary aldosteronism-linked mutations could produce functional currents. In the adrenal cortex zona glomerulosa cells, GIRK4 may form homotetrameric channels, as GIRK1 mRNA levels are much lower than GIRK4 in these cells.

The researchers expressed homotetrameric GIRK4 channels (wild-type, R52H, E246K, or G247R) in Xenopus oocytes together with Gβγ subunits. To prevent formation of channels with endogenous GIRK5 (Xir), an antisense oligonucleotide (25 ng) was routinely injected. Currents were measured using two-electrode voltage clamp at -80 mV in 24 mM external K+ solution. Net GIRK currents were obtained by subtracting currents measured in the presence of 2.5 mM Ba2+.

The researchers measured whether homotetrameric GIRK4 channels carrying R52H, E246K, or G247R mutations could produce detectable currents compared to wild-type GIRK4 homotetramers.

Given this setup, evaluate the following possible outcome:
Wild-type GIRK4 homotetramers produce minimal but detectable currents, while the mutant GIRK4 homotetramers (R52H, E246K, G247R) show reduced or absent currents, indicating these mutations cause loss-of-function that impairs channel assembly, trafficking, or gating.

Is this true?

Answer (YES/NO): NO